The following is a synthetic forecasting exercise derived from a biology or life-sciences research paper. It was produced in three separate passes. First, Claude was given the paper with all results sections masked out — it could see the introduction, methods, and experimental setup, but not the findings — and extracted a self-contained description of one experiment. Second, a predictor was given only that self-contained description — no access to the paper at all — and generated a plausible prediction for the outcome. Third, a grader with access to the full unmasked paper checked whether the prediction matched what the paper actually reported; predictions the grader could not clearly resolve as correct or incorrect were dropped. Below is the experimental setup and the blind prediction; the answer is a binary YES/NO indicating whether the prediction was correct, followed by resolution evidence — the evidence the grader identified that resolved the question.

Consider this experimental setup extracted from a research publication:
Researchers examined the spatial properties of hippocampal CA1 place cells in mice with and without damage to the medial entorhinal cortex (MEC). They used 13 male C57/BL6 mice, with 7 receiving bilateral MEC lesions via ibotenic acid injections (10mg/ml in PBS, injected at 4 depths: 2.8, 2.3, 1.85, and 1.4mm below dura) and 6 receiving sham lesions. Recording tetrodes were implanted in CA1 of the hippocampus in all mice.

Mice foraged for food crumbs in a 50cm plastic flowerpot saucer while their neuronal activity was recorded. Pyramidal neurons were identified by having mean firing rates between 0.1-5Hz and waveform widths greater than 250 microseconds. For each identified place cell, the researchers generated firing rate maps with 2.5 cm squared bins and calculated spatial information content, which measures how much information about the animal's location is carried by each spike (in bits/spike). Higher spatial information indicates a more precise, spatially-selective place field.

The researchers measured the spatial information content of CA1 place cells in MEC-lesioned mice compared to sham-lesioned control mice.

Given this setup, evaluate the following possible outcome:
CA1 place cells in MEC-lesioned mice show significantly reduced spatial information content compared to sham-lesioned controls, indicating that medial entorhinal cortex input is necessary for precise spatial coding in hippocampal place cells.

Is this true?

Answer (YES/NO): YES